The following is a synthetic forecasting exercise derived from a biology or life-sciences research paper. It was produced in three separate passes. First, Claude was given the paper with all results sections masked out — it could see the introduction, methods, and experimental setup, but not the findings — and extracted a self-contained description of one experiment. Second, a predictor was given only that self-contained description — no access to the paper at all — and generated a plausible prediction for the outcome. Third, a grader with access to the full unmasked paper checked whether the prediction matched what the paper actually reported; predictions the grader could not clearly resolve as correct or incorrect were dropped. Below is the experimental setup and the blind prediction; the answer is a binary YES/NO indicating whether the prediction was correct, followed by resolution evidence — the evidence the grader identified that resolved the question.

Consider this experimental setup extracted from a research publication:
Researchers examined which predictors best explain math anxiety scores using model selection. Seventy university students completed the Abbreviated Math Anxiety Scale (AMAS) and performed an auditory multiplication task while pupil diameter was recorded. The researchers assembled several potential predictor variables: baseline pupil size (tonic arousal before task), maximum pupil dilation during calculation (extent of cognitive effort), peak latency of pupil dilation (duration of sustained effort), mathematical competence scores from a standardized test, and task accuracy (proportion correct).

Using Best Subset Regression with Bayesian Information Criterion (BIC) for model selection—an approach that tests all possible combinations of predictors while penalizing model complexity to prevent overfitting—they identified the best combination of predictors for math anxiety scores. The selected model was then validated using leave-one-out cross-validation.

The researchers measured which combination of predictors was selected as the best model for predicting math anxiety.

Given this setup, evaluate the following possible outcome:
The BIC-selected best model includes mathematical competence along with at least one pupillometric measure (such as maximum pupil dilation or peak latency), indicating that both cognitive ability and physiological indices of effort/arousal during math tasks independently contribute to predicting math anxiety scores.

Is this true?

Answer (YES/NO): NO